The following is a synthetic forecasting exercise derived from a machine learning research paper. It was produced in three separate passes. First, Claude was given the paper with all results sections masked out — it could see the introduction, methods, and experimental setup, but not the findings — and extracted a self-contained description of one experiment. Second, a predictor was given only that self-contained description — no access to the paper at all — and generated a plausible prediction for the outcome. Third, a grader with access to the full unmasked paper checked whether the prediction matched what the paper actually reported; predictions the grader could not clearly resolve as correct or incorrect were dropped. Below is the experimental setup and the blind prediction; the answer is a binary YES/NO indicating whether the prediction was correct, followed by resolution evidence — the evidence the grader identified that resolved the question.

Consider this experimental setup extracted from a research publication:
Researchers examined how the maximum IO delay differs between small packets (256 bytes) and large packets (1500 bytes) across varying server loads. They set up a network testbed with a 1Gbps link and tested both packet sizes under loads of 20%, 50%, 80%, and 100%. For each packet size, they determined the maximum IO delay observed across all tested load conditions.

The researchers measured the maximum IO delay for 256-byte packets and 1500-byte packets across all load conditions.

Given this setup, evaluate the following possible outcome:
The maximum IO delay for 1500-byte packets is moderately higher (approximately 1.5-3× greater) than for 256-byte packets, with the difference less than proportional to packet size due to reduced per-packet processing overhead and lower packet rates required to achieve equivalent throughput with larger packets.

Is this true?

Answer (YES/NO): YES